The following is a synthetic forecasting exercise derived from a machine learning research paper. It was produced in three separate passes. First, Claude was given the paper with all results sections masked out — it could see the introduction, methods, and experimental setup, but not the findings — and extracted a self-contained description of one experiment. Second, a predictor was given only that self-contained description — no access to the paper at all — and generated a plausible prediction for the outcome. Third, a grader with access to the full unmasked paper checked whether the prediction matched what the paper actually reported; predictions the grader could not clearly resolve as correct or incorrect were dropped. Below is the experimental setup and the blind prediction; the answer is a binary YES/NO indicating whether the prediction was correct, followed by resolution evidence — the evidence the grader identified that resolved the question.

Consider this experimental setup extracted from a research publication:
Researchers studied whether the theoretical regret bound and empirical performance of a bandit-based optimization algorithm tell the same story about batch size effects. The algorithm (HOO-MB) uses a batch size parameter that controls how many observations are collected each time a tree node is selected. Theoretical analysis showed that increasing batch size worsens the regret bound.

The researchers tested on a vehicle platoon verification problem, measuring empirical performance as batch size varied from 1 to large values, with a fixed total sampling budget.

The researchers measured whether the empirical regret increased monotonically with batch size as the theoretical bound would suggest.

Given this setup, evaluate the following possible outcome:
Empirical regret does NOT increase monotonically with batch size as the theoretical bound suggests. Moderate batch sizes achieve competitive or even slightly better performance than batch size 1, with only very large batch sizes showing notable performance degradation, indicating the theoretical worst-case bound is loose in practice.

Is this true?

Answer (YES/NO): YES